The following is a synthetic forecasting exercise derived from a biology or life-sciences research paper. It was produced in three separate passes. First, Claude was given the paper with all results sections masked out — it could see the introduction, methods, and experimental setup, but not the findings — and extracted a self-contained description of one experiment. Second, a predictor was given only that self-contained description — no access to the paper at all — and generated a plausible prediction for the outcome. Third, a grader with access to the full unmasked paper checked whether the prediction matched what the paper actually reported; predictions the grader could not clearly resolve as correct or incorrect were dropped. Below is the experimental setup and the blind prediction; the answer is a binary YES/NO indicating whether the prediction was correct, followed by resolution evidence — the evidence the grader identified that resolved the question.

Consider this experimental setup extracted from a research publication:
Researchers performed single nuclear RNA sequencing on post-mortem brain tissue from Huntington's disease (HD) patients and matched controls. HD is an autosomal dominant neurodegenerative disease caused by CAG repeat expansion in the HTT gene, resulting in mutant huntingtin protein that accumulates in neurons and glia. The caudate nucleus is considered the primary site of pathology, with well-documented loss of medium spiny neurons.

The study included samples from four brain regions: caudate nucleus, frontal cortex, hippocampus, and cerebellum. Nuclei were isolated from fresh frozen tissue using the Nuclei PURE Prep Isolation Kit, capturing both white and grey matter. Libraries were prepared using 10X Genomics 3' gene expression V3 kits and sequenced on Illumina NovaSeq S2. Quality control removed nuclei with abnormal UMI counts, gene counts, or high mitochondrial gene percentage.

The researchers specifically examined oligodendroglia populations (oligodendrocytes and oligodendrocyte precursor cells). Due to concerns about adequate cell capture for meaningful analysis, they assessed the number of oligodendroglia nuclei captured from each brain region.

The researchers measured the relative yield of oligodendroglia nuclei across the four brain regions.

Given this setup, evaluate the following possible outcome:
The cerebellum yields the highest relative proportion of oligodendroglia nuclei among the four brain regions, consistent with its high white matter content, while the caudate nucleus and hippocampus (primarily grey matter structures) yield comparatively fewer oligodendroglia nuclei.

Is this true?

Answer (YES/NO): NO